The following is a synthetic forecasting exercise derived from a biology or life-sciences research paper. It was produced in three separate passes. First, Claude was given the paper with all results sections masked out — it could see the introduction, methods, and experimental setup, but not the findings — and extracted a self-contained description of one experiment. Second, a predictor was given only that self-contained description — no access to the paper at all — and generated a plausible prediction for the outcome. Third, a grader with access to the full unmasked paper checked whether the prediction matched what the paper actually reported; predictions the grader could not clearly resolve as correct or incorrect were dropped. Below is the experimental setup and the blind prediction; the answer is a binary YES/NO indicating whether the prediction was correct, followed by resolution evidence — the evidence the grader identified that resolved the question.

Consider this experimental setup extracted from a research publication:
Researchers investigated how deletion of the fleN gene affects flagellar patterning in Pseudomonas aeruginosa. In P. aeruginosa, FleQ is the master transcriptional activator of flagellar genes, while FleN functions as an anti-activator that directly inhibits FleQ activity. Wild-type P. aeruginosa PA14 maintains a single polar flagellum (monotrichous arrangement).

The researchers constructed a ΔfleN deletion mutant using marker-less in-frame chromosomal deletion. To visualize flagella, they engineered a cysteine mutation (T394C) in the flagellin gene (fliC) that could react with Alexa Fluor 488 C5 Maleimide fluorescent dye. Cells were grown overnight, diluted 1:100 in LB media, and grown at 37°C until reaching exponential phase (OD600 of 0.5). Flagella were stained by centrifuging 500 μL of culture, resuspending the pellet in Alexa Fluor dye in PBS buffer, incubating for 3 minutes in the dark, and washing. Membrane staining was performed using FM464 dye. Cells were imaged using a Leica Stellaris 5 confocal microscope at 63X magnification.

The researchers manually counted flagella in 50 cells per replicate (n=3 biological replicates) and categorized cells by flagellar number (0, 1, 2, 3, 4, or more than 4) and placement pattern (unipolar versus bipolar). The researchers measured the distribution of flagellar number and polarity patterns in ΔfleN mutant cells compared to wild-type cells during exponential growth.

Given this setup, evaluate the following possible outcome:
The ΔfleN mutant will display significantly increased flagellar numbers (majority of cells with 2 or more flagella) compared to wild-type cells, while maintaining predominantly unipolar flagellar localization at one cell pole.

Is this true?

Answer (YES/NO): NO